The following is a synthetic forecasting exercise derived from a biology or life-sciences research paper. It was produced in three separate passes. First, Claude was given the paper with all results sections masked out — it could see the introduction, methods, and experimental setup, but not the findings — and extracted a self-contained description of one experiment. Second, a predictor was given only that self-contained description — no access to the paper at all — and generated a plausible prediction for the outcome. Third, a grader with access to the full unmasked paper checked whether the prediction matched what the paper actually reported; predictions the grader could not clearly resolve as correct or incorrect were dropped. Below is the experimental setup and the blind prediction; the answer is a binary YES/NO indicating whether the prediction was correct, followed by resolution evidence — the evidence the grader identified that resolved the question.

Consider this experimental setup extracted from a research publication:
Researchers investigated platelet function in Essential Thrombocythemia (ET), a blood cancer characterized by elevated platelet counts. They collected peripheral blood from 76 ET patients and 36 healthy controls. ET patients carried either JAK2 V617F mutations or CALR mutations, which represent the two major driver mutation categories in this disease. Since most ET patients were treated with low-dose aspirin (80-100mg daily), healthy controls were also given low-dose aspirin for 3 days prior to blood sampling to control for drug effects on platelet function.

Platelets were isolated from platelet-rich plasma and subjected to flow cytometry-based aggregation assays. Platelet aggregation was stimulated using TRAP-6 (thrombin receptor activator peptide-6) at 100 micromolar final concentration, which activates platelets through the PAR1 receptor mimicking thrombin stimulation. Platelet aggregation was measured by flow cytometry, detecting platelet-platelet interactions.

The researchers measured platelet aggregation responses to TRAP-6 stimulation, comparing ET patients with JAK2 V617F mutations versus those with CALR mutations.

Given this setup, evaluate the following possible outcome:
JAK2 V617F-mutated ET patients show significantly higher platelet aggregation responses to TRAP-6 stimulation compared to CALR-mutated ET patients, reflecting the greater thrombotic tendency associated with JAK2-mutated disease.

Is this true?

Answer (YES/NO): NO